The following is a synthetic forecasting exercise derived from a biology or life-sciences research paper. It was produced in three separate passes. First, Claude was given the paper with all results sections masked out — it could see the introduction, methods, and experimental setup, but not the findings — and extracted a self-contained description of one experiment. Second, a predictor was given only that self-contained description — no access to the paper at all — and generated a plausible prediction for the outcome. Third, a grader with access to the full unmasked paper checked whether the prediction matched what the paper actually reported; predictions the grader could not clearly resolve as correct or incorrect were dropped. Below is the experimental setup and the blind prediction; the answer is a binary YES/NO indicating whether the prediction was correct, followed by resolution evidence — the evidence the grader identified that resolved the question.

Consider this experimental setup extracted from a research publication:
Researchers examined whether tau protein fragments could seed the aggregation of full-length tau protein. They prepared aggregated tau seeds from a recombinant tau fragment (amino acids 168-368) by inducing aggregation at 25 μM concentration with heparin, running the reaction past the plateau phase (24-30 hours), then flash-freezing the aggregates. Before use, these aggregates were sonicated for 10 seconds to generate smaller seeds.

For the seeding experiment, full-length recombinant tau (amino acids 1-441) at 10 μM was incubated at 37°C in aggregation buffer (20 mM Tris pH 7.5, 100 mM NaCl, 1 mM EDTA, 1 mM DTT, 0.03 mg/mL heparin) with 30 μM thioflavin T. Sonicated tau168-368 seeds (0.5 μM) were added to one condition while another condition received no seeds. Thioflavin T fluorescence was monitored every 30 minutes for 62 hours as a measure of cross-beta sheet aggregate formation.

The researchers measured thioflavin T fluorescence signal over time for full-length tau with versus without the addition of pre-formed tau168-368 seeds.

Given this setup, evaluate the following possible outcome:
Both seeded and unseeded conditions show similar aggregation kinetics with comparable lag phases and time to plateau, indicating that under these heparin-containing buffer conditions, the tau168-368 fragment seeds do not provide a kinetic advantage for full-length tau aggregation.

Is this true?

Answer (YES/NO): NO